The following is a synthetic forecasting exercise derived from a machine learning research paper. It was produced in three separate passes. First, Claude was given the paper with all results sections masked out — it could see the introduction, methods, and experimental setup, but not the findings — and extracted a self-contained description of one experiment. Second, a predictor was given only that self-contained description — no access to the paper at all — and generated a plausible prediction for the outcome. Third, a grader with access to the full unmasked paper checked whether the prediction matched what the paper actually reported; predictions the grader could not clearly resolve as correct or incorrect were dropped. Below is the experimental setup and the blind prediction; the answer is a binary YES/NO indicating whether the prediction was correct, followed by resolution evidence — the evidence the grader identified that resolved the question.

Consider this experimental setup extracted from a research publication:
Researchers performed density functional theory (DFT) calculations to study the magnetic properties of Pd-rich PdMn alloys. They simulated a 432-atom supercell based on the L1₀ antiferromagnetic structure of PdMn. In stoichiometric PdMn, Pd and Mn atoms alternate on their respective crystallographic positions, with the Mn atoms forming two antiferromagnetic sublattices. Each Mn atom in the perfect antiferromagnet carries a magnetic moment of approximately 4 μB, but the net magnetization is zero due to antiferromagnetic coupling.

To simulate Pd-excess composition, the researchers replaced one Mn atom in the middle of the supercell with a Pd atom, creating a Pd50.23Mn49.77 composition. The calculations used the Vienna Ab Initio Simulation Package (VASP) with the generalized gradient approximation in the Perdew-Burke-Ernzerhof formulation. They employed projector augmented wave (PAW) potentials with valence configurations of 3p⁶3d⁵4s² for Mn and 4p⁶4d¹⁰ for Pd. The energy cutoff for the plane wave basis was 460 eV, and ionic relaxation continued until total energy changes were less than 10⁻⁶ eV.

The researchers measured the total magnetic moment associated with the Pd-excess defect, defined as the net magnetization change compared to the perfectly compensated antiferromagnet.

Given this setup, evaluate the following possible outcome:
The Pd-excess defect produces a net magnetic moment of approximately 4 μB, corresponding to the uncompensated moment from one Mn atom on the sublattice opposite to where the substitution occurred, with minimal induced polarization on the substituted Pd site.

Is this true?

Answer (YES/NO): NO